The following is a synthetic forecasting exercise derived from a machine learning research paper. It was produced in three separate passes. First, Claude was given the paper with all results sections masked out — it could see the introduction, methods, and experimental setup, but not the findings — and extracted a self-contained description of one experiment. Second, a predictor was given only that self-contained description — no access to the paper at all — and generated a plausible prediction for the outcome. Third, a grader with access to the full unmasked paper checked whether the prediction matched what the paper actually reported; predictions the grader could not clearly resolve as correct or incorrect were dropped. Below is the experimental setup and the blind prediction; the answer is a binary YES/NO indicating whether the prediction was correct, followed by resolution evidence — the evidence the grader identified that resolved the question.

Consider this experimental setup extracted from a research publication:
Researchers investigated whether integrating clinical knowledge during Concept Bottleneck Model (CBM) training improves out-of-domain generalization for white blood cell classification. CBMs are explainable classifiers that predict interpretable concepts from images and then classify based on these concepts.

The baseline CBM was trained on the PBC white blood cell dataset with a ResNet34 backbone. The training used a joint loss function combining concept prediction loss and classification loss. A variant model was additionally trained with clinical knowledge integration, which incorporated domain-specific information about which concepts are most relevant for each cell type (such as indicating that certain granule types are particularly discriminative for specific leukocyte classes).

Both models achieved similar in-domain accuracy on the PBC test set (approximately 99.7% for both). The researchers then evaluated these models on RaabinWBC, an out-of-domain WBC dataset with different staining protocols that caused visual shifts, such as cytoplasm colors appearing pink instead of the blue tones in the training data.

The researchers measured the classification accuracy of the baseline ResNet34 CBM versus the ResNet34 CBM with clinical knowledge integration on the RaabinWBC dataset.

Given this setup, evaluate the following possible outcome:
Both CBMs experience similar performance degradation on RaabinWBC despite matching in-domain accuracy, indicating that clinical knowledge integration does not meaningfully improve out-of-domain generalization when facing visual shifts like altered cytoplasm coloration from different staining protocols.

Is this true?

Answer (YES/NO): NO